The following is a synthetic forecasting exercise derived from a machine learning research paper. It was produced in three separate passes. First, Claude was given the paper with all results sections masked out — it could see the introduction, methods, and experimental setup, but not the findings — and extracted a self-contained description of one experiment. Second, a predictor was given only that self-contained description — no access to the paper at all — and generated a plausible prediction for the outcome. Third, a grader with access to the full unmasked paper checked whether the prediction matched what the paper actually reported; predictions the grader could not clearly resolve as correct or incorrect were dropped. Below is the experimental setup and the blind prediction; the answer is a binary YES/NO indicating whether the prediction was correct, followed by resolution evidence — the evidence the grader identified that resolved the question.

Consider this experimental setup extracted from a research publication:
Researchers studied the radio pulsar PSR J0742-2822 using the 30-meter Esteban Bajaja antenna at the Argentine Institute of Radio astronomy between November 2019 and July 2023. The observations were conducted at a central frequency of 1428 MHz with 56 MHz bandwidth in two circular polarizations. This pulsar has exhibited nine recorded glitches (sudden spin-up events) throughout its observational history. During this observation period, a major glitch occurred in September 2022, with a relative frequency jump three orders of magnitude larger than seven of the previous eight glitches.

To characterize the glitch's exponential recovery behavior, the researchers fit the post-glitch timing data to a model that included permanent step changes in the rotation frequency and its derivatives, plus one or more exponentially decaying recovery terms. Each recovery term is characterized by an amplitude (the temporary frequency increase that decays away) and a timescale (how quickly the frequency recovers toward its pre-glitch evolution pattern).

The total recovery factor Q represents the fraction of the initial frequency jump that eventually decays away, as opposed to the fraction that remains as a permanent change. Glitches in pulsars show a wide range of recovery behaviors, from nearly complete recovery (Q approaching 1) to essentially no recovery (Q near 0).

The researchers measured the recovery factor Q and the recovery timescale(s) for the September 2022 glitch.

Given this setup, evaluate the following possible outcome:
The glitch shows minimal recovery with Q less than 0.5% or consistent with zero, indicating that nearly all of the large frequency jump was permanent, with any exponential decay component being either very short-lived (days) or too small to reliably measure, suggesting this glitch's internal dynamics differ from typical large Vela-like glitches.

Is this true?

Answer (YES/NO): NO